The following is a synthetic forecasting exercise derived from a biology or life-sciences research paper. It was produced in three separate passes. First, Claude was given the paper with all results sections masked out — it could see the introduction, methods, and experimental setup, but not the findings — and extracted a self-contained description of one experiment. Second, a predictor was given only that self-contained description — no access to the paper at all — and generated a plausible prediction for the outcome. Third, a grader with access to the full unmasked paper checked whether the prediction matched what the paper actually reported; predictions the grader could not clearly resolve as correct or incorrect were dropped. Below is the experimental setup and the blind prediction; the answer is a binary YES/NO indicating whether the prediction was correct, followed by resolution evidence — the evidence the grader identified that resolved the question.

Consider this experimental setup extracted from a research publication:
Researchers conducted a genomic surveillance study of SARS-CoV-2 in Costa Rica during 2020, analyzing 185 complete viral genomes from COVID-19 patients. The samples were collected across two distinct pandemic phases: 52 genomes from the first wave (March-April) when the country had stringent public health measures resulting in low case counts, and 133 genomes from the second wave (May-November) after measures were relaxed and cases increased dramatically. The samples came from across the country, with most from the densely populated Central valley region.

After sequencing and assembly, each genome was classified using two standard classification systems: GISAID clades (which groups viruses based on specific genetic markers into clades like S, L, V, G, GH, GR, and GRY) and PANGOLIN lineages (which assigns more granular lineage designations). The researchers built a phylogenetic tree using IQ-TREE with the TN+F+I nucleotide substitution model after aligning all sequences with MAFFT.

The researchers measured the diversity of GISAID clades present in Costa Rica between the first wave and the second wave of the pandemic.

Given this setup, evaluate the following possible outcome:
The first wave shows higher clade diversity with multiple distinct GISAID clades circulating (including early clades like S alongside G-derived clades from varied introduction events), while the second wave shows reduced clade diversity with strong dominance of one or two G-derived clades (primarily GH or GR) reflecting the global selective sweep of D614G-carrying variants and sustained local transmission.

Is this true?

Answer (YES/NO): NO